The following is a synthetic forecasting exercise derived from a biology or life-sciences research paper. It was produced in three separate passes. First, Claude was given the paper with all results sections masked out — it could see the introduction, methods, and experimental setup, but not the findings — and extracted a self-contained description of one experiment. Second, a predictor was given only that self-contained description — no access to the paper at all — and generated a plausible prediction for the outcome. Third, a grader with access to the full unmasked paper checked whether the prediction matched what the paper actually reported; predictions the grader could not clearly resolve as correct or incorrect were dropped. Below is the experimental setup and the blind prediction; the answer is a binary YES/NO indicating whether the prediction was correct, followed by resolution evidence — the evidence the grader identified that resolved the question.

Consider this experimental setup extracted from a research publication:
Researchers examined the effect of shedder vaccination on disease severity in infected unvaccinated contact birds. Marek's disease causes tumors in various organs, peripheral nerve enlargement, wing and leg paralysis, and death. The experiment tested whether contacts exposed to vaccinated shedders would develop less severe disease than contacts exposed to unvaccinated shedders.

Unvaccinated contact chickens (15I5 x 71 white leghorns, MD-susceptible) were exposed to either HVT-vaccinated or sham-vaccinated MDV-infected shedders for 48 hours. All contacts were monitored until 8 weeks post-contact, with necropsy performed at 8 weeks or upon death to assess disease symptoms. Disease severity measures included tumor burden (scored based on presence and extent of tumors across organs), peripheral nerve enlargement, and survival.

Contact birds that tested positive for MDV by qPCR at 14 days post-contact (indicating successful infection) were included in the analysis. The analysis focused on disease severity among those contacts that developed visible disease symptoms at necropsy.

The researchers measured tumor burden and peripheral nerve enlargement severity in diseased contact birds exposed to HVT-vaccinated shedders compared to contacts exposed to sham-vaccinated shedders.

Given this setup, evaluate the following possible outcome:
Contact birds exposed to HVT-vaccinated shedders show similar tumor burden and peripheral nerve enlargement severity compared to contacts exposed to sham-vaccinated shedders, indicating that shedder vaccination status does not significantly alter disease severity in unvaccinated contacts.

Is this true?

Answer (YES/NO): NO